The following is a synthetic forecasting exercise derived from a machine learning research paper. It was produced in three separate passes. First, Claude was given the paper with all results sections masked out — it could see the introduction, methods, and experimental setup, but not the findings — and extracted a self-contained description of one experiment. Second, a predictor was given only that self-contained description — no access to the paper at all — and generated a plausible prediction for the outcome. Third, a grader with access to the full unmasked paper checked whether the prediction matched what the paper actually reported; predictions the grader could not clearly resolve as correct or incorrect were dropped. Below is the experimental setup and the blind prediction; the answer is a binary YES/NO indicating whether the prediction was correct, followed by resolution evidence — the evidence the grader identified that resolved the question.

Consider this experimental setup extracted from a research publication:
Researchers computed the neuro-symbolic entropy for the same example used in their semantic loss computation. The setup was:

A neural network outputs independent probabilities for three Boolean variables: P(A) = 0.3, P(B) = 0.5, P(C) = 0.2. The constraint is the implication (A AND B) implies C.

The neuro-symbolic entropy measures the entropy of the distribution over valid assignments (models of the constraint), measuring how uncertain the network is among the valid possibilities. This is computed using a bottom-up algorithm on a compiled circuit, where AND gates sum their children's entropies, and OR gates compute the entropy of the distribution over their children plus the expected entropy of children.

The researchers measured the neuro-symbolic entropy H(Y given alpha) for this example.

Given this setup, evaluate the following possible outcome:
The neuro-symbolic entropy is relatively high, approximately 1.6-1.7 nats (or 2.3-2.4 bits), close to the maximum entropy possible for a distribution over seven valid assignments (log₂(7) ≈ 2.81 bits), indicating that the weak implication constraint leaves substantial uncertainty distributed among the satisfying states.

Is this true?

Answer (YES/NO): YES